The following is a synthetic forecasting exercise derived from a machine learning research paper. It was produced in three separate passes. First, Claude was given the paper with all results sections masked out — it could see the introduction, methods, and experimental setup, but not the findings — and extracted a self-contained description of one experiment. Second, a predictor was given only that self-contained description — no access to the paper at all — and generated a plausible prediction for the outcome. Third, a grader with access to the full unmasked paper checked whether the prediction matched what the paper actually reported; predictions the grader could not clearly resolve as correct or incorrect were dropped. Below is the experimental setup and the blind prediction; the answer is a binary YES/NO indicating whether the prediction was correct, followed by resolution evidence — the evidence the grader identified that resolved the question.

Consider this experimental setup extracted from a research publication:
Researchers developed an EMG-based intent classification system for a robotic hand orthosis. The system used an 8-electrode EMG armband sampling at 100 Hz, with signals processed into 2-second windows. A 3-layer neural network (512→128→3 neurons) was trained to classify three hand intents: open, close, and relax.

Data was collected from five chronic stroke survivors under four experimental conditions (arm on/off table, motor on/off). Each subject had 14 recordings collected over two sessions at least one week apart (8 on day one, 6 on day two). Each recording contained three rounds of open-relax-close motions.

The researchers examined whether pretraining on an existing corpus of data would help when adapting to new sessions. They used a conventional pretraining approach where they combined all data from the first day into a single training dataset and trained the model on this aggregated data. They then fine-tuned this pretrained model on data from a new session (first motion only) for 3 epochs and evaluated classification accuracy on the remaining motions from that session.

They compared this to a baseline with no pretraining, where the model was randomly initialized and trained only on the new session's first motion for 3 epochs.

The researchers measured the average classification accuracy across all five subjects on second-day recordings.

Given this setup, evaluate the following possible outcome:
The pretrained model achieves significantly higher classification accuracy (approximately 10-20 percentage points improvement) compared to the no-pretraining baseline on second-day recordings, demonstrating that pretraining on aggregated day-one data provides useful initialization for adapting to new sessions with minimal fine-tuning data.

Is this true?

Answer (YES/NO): YES